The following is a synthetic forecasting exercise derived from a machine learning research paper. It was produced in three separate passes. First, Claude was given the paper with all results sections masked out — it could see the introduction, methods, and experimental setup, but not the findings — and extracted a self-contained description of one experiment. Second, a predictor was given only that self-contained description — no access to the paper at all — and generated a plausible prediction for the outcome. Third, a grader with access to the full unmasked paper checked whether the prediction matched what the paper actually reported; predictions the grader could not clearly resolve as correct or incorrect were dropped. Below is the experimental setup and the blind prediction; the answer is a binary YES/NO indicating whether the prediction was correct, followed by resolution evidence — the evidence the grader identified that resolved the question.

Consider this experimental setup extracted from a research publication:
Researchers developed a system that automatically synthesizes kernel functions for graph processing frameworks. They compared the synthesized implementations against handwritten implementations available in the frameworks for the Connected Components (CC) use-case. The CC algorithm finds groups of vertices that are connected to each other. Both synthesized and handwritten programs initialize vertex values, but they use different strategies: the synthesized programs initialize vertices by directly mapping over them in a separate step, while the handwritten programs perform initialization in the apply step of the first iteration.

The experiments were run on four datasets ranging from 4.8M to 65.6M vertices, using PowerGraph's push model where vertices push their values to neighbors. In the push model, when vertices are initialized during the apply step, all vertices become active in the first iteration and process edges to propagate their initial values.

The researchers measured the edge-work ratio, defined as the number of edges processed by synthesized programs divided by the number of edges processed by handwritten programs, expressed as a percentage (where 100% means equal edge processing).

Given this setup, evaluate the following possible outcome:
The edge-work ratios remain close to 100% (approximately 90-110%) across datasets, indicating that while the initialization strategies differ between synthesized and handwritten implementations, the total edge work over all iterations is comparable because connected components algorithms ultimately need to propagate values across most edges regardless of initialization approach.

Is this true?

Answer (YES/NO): NO